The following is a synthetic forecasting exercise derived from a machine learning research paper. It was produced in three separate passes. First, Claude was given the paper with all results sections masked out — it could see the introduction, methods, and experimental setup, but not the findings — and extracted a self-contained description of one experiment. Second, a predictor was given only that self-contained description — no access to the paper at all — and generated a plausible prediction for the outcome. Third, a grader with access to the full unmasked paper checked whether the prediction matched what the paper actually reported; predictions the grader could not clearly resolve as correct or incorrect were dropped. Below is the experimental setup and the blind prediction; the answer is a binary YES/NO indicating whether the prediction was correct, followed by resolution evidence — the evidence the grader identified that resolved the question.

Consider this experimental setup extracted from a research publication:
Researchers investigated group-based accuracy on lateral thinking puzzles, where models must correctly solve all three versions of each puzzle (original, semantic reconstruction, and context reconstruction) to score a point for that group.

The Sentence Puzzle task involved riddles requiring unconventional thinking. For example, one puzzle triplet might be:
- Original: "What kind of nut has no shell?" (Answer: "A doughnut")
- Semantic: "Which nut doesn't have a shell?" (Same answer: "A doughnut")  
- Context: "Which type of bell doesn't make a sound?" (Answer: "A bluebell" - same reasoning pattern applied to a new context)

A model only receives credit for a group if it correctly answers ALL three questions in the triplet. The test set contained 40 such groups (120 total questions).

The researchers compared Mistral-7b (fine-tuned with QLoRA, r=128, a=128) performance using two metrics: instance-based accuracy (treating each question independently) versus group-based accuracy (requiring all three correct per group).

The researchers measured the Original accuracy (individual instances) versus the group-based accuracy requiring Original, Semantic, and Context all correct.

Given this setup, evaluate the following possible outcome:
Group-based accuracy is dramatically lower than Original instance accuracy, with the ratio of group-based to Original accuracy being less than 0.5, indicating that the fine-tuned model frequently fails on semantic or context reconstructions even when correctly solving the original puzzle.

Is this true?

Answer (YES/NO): NO